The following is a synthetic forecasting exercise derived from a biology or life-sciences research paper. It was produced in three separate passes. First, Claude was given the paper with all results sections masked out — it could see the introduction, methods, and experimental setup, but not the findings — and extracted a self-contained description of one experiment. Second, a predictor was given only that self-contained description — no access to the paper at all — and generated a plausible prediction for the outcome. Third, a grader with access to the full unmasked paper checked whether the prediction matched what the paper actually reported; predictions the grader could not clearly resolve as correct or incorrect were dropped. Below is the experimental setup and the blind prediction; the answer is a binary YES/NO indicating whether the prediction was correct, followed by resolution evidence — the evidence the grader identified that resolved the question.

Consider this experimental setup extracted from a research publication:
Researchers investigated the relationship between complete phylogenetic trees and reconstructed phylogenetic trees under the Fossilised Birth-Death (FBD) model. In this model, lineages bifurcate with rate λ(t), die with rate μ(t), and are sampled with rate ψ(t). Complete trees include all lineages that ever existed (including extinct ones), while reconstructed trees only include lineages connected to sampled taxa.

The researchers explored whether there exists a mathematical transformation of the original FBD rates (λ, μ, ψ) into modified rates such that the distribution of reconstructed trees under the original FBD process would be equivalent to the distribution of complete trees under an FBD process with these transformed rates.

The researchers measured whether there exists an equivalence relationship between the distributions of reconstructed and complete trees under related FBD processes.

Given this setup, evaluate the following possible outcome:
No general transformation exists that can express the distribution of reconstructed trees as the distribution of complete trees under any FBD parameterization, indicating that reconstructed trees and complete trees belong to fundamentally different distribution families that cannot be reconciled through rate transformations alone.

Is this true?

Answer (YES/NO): NO